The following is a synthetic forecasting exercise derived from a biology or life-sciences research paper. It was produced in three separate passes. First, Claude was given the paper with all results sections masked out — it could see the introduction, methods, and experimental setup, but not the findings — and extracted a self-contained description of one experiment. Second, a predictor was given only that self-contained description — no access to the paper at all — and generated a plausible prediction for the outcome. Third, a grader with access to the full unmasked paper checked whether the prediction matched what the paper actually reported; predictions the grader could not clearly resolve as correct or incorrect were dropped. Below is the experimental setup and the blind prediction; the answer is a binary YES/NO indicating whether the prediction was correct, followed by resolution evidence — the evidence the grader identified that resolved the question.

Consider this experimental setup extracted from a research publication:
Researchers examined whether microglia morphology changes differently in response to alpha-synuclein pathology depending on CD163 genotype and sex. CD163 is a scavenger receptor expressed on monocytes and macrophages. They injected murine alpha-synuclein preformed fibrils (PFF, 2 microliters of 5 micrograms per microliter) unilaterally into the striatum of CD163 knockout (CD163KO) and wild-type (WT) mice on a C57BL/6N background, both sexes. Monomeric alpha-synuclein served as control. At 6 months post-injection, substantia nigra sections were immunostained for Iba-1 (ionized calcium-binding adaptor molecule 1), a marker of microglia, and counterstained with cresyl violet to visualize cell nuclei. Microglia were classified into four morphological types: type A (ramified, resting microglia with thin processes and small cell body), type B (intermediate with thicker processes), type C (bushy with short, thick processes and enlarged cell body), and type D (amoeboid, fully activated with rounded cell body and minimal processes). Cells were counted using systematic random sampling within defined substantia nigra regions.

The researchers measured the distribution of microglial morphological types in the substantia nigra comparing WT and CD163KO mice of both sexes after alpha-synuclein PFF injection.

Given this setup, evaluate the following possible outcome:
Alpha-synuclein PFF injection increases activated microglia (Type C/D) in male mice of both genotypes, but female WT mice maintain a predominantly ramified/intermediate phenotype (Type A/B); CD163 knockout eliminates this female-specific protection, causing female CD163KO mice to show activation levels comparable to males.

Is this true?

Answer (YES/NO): NO